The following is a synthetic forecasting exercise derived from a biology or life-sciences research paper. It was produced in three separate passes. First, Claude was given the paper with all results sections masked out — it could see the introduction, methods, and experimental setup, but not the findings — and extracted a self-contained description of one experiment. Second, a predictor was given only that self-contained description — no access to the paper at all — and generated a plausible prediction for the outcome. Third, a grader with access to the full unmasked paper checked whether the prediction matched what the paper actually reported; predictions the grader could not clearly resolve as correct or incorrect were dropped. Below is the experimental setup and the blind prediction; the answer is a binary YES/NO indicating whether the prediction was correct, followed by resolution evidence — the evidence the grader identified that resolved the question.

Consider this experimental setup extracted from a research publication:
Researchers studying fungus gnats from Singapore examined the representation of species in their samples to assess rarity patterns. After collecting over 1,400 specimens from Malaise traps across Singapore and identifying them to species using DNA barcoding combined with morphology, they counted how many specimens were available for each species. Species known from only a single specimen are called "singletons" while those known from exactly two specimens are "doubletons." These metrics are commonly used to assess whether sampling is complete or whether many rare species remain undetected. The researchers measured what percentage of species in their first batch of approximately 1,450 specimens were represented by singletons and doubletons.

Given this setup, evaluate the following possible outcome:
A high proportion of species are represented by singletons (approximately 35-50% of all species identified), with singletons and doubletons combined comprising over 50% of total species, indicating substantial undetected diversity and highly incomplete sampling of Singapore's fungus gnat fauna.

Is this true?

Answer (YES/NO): NO